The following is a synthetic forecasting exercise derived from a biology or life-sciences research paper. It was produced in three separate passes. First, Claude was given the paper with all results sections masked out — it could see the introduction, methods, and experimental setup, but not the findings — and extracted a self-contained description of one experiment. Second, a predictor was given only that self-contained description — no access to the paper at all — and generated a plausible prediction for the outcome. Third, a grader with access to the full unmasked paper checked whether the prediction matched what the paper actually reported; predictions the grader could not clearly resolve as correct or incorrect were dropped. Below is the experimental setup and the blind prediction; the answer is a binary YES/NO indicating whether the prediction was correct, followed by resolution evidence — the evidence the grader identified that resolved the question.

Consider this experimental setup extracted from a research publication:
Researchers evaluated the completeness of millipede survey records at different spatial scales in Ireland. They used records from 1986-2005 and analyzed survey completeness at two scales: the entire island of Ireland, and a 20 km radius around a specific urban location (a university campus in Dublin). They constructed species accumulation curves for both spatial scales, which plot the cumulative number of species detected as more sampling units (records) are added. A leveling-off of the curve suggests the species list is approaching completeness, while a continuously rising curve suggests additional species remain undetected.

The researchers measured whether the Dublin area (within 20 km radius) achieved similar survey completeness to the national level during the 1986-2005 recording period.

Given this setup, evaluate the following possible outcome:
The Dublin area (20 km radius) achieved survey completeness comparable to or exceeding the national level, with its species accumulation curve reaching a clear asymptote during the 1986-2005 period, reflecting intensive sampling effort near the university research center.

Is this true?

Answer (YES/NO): NO